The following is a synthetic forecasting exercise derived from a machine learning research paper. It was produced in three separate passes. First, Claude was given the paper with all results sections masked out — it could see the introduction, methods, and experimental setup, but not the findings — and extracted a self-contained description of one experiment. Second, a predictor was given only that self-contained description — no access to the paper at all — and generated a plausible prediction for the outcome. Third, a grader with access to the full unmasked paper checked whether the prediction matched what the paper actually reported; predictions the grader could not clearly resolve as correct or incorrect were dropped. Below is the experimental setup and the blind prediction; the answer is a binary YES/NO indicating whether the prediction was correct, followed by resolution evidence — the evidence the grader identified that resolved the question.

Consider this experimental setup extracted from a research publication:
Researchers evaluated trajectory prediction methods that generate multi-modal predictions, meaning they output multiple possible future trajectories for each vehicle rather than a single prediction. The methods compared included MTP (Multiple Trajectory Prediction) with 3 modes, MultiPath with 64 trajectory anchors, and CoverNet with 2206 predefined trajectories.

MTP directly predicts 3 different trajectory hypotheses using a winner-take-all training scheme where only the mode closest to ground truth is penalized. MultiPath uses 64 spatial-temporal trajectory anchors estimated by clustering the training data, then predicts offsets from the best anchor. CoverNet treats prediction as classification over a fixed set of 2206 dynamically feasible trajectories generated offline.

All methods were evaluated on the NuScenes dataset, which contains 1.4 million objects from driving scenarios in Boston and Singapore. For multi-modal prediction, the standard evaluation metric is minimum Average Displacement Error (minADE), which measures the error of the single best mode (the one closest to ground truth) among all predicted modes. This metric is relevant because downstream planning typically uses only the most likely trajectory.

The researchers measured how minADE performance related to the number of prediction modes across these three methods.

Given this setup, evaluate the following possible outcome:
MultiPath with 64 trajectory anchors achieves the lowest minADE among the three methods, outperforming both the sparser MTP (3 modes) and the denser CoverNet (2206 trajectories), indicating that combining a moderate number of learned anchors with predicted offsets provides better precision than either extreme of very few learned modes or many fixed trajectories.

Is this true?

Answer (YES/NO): NO